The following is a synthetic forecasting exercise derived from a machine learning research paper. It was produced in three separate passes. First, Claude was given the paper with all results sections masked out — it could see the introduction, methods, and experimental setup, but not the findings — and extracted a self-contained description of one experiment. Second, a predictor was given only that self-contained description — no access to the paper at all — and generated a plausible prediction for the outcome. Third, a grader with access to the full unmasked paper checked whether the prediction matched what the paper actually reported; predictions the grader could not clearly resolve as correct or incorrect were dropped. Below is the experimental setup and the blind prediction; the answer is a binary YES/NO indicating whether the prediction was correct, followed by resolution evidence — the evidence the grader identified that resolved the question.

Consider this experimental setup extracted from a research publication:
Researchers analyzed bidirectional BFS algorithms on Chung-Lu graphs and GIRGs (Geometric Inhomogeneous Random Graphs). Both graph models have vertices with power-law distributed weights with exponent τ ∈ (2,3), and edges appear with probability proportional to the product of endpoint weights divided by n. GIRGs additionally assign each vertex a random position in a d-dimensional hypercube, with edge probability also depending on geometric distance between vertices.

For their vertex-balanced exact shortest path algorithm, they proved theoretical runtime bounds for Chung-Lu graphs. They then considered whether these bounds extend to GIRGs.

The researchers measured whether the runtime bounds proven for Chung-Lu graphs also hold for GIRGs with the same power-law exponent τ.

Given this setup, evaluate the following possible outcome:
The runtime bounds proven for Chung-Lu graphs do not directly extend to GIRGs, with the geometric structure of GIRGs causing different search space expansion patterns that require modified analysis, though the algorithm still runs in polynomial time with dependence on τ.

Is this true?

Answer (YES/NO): NO